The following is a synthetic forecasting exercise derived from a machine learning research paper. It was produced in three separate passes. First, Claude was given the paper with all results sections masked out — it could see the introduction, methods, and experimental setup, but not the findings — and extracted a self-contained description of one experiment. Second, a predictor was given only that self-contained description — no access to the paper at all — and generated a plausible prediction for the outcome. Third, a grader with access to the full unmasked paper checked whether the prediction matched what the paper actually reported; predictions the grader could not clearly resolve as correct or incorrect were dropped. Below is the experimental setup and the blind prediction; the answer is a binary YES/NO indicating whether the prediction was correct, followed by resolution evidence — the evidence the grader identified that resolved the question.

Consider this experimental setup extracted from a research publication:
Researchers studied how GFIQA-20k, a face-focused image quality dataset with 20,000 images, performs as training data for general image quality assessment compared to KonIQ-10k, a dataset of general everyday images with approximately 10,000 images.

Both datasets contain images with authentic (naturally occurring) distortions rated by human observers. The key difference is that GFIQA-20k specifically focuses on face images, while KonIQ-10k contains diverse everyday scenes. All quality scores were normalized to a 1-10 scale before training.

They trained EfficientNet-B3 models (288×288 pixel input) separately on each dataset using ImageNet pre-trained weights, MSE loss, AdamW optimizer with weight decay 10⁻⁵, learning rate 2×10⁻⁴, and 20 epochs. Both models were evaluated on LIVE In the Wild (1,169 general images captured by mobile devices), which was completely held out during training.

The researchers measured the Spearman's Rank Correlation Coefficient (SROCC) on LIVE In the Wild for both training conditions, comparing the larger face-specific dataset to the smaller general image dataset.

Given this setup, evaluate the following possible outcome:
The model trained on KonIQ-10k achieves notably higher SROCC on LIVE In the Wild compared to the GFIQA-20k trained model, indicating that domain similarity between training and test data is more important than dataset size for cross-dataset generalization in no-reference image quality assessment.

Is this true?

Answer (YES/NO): YES